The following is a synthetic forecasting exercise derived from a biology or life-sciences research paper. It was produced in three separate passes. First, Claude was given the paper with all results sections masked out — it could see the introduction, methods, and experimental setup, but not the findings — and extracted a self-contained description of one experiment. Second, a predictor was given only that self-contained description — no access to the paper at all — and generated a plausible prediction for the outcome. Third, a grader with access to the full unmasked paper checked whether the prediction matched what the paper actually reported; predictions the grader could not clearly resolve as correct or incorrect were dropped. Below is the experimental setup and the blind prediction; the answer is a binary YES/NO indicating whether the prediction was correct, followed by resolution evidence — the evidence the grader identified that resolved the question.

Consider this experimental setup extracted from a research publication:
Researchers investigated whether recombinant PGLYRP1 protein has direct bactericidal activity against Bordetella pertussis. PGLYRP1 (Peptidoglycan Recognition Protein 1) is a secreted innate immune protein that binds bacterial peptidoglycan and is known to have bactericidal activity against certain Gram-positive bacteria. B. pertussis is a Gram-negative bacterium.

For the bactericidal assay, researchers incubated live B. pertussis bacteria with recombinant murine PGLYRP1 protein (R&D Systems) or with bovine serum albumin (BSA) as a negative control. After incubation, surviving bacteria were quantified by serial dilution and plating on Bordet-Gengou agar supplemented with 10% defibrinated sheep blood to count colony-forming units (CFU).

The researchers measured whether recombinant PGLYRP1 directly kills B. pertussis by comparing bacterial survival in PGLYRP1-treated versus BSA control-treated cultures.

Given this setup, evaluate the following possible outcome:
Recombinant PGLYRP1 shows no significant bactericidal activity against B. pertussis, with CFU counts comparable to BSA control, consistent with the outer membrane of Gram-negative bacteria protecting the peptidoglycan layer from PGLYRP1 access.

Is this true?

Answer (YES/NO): NO